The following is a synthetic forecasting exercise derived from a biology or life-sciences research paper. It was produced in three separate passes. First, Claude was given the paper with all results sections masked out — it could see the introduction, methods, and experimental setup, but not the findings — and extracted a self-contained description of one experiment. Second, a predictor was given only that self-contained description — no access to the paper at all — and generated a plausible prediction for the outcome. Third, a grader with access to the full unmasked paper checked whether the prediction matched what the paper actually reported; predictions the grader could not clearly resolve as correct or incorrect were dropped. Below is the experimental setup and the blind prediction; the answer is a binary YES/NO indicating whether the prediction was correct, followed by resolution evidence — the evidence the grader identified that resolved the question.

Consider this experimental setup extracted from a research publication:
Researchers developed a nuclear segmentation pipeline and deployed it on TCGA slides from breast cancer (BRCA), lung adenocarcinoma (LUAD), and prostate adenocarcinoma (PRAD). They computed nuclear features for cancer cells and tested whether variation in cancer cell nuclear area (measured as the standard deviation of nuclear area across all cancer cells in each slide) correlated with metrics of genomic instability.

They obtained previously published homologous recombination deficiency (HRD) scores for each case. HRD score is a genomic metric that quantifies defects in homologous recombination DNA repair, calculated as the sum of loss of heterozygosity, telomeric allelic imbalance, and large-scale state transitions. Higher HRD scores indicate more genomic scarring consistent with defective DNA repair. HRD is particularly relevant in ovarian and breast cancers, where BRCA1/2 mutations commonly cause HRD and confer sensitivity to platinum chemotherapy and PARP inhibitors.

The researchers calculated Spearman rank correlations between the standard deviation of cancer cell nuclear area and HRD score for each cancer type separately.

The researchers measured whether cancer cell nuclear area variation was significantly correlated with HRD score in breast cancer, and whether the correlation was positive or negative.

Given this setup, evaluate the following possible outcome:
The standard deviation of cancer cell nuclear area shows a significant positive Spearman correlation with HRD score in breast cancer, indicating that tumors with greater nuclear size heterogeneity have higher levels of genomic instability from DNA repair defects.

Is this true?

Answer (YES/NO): YES